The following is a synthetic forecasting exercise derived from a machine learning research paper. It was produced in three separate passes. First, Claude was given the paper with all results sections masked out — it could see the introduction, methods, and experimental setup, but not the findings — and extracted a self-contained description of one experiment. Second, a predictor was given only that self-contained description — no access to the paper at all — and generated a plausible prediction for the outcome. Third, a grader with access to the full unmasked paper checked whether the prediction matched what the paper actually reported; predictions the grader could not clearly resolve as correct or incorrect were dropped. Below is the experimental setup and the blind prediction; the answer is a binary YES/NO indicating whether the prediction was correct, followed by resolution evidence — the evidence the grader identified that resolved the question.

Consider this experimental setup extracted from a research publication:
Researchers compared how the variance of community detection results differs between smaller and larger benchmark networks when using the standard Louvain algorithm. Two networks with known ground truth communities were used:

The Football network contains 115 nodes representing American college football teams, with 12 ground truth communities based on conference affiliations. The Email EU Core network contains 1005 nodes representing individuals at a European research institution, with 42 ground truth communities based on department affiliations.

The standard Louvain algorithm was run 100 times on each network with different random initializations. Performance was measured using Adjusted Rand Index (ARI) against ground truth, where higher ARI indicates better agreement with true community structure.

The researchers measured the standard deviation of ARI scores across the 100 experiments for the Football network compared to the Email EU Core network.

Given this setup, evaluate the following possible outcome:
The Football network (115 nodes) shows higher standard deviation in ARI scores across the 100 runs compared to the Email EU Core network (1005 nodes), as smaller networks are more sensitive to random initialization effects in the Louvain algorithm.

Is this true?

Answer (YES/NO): YES